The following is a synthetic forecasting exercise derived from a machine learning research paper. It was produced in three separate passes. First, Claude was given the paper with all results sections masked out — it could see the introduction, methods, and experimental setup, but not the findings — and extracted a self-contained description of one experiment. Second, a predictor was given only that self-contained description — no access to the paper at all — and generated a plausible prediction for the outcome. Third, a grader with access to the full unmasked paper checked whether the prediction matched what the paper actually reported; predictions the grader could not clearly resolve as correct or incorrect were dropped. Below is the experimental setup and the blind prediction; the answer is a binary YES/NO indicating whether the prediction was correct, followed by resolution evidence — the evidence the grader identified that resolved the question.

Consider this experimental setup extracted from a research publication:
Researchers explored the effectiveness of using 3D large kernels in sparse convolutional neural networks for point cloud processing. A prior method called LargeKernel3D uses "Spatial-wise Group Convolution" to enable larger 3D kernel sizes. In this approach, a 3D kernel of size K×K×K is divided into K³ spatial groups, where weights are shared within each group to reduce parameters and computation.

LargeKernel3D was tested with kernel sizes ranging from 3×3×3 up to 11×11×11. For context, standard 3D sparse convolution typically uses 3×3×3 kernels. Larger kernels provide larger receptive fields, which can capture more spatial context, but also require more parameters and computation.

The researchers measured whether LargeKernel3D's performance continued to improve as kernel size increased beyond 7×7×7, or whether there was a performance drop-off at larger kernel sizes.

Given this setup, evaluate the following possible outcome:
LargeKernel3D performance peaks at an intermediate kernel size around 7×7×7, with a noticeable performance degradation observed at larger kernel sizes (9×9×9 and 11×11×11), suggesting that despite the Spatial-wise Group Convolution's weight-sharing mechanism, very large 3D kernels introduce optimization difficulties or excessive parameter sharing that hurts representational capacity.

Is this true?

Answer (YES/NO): YES